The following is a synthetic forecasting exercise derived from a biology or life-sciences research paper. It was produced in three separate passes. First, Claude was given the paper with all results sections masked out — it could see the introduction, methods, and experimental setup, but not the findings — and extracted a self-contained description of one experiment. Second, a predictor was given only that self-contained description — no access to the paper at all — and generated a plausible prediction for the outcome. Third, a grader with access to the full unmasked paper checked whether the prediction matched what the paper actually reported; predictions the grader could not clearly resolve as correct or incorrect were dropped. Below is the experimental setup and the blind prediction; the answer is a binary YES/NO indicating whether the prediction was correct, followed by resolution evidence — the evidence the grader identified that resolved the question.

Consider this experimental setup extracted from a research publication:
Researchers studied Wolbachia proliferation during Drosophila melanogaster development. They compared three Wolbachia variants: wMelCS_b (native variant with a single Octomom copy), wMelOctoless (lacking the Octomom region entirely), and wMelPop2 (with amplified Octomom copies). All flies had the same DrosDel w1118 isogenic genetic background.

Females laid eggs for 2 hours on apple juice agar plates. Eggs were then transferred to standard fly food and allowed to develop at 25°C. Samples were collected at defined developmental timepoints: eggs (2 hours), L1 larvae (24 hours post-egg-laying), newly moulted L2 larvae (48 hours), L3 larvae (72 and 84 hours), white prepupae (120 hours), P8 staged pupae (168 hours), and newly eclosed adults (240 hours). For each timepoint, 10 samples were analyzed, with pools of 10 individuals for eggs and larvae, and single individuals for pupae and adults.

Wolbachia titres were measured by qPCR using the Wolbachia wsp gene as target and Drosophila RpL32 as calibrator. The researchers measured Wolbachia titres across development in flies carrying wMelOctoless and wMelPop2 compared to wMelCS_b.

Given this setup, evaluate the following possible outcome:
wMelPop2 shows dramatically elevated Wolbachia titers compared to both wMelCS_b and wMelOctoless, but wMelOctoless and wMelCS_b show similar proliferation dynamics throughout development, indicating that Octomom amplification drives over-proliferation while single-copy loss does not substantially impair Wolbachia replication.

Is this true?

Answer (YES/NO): NO